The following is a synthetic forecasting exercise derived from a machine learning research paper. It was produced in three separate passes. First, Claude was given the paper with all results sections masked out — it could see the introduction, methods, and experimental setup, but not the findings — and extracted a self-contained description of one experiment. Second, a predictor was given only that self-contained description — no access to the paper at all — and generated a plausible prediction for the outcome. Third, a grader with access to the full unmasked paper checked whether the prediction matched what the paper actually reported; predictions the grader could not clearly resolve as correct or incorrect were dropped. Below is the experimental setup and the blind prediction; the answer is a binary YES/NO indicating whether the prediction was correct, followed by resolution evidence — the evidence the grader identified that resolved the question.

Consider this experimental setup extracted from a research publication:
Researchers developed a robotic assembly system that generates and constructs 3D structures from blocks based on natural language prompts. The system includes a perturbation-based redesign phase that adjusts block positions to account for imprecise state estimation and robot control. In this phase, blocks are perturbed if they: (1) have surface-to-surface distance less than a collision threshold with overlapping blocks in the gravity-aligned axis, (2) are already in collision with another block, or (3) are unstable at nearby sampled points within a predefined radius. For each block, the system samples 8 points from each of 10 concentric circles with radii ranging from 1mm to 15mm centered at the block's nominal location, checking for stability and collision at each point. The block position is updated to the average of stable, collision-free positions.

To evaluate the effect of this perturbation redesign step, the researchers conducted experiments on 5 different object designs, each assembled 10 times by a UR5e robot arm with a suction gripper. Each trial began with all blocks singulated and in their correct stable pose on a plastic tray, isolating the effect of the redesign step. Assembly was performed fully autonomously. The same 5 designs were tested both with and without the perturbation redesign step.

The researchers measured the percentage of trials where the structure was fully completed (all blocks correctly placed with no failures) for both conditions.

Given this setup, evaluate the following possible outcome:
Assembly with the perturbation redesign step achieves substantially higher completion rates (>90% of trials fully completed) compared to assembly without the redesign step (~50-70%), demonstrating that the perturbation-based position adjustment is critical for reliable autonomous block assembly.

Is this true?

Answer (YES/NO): NO